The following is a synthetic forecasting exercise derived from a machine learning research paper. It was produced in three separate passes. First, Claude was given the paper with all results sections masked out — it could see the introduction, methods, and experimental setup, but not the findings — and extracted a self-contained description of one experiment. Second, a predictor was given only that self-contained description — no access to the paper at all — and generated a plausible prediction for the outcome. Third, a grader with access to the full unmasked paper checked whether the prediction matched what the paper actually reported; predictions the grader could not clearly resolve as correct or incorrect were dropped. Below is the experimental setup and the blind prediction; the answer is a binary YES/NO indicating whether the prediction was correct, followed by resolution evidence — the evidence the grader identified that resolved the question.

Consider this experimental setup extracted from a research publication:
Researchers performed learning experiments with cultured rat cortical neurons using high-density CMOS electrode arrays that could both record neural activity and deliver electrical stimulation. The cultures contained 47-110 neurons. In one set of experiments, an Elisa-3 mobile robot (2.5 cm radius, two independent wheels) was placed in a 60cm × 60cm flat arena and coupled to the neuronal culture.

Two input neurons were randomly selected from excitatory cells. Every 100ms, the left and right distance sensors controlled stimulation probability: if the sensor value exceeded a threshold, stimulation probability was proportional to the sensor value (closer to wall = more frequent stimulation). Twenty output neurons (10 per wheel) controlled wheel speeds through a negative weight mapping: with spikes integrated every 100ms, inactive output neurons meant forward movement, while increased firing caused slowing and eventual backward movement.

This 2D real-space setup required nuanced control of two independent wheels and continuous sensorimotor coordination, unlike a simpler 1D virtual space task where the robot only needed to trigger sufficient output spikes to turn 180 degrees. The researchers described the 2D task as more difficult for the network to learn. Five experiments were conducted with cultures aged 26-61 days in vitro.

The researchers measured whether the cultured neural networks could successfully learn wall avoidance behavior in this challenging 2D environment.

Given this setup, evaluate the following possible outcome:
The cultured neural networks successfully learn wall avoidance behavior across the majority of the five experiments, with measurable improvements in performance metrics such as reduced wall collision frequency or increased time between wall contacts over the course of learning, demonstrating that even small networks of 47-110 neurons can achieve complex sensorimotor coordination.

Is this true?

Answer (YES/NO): NO